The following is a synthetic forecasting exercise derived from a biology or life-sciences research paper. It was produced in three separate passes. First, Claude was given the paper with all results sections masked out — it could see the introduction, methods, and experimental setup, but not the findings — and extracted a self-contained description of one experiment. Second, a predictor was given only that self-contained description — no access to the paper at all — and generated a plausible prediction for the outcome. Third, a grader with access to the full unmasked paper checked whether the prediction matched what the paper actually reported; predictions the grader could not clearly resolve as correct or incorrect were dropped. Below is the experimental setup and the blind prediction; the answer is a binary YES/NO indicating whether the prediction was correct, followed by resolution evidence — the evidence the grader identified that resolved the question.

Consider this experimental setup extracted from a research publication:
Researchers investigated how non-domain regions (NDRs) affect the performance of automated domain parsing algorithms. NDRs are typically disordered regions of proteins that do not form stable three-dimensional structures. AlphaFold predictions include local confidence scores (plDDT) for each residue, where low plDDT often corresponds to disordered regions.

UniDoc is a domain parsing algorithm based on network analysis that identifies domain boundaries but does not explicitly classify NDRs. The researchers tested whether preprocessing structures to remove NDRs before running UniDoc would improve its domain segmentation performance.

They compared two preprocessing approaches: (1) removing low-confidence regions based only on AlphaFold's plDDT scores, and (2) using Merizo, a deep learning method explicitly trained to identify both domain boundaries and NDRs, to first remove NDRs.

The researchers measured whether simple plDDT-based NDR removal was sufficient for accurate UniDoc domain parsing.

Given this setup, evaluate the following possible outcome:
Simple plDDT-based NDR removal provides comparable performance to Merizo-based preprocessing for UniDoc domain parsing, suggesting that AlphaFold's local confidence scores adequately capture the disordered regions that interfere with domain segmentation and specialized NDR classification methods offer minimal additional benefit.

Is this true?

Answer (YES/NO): NO